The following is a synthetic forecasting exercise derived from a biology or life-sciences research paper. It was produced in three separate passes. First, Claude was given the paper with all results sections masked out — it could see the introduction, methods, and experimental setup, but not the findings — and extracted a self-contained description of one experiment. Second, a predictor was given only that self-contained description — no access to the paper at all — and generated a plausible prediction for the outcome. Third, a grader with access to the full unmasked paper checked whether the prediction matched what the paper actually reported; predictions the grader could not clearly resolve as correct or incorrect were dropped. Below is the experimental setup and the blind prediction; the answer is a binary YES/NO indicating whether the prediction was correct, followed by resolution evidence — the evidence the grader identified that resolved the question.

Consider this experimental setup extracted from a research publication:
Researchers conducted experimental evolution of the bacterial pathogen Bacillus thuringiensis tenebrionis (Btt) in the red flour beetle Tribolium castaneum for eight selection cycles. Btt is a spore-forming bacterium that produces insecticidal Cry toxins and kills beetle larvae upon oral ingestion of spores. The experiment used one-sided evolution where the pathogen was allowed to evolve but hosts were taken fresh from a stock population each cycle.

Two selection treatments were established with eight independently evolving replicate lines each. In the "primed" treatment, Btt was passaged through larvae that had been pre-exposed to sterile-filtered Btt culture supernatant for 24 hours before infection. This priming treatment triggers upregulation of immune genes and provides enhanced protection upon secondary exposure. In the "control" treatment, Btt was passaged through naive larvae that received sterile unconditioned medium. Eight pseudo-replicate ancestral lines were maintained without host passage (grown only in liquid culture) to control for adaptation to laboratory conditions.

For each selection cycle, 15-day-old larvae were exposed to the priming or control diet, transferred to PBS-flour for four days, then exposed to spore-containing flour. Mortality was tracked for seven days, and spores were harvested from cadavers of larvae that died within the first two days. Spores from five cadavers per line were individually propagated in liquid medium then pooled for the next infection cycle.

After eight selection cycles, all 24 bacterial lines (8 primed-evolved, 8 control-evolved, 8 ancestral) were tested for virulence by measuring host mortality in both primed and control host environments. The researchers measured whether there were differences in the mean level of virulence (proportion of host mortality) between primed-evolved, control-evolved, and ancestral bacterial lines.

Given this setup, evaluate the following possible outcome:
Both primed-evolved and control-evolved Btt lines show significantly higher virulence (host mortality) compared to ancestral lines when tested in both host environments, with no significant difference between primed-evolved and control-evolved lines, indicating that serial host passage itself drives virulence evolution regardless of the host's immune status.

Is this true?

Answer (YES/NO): NO